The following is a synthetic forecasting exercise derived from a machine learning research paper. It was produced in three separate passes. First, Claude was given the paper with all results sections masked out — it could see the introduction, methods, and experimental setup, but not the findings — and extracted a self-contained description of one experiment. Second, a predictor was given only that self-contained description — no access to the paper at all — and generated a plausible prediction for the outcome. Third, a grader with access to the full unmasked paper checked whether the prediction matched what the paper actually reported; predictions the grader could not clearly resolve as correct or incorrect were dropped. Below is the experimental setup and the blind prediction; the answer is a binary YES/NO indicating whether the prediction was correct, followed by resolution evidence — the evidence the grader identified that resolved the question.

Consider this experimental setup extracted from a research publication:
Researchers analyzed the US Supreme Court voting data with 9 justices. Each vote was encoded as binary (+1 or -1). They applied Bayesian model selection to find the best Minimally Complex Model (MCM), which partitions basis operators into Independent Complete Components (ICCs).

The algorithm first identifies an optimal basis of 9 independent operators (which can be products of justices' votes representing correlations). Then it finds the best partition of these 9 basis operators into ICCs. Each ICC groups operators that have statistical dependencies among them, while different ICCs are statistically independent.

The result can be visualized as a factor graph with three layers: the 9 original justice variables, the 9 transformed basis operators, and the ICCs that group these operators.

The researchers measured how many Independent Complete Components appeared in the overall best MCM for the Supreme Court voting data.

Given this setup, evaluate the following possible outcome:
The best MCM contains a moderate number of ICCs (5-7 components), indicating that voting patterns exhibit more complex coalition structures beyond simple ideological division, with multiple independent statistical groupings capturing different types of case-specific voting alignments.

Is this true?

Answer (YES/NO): NO